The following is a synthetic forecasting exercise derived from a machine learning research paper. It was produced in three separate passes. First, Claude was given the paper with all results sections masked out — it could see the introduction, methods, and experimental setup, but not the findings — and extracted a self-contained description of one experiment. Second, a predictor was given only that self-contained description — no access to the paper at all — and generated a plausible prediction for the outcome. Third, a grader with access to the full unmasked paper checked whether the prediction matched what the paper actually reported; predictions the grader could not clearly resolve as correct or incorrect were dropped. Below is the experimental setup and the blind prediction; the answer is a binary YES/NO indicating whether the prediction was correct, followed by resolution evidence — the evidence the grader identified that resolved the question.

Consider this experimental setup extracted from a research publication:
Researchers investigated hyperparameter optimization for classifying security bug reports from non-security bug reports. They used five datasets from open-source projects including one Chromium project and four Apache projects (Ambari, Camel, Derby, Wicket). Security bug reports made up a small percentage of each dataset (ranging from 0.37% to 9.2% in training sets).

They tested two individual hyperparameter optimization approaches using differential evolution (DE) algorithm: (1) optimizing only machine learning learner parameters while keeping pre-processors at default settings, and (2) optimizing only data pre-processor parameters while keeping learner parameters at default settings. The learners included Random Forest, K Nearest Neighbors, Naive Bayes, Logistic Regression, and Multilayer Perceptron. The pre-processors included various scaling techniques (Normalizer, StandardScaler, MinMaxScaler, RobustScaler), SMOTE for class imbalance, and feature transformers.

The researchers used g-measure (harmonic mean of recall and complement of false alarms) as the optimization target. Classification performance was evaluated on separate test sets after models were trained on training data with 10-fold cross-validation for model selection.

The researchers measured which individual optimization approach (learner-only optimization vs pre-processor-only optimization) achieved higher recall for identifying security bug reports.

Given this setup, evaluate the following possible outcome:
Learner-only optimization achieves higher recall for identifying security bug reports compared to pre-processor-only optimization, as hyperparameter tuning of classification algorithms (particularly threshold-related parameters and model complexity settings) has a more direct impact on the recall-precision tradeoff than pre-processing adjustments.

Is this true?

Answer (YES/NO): NO